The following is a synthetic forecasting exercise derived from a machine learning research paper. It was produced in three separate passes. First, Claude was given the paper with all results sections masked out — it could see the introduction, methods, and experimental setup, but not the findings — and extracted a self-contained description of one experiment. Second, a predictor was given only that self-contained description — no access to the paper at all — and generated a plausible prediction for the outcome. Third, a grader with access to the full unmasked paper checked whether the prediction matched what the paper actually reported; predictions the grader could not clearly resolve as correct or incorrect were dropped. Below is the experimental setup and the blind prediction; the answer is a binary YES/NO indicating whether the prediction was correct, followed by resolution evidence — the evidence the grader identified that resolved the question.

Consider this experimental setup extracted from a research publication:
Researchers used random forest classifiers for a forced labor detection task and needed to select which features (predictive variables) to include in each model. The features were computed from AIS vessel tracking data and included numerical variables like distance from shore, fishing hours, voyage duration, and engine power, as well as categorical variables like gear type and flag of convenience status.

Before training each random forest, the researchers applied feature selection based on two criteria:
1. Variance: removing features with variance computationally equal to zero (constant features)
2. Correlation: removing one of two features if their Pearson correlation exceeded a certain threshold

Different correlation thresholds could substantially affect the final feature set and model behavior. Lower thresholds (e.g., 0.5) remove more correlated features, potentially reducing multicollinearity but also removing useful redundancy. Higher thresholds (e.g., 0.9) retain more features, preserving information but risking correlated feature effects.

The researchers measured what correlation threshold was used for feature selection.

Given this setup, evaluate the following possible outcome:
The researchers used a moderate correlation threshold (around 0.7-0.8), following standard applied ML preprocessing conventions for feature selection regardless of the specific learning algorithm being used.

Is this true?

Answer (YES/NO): YES